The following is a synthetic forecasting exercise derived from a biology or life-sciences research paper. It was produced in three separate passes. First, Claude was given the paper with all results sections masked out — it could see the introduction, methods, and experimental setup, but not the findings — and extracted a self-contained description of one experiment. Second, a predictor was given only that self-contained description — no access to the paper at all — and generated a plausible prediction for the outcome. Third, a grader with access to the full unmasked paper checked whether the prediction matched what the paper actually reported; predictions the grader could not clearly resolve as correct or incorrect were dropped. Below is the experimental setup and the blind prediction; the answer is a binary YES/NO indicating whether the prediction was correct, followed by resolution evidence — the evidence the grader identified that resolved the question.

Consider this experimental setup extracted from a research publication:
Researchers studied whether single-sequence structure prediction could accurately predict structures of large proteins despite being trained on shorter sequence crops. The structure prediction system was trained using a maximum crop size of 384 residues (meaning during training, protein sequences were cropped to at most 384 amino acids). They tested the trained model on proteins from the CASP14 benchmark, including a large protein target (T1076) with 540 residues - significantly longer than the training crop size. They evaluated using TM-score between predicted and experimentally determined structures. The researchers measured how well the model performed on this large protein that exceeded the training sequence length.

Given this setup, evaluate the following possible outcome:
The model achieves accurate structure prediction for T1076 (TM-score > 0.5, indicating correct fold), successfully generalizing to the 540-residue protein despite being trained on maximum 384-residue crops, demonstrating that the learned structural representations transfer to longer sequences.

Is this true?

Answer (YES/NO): YES